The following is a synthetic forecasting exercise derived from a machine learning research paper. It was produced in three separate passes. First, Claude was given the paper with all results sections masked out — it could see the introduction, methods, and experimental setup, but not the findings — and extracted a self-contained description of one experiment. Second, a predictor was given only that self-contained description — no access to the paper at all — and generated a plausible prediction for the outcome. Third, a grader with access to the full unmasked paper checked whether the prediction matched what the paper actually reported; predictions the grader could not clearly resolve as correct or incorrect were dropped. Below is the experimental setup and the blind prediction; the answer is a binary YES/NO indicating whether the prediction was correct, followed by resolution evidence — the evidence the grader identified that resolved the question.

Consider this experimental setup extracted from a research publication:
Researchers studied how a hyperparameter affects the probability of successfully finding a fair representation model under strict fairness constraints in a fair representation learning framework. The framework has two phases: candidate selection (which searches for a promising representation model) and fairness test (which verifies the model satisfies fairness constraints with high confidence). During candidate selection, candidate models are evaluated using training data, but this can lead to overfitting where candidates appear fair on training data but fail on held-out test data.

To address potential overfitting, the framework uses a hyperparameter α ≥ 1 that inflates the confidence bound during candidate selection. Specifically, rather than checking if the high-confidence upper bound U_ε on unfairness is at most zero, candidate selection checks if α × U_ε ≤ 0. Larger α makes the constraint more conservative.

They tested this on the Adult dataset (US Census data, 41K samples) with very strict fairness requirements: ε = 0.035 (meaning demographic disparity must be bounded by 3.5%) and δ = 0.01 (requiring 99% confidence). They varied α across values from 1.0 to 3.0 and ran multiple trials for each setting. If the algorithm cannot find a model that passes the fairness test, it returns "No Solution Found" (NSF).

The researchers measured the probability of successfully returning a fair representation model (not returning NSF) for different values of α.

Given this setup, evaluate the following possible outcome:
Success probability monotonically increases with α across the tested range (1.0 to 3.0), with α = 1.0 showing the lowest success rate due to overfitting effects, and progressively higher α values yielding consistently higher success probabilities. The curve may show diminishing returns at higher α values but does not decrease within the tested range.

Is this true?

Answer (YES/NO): YES